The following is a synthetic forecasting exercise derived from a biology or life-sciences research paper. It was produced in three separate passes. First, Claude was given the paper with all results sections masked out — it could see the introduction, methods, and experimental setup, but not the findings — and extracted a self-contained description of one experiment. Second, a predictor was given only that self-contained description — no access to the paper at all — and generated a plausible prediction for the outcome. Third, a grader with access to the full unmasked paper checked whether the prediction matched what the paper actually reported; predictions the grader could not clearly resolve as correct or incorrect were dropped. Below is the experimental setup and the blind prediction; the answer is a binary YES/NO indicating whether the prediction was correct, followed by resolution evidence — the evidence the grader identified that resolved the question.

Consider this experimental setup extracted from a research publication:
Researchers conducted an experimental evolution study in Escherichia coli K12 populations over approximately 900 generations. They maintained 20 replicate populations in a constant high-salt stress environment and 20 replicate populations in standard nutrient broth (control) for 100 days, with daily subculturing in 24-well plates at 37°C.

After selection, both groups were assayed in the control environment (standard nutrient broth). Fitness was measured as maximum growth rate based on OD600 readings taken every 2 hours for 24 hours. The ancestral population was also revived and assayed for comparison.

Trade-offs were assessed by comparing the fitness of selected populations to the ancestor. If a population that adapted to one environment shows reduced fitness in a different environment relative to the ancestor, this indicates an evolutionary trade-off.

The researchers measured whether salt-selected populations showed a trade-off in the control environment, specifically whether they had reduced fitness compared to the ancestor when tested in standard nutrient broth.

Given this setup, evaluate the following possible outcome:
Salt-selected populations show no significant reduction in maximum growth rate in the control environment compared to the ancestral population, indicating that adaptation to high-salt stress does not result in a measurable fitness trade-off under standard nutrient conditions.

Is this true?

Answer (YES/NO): NO